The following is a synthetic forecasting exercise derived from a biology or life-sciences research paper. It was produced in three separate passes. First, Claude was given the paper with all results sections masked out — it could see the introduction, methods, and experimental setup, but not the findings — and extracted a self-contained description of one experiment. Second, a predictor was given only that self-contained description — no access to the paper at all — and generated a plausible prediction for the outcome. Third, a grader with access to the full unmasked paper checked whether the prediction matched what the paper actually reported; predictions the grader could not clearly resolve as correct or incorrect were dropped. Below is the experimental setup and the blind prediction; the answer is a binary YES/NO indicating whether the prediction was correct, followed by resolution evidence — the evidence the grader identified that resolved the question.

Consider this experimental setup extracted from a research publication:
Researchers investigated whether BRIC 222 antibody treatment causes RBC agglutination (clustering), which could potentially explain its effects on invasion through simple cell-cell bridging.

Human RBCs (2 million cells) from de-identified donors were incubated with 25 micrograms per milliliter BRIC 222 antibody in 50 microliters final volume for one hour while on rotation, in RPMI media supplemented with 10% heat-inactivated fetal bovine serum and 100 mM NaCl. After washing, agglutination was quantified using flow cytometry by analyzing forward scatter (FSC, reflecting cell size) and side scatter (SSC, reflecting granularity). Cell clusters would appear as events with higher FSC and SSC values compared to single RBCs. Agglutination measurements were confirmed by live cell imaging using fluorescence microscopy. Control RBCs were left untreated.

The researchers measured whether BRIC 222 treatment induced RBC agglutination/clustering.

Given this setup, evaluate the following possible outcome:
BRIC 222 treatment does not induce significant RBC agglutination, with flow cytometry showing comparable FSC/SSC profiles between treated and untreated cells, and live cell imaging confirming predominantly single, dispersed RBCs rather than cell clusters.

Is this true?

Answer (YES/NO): NO